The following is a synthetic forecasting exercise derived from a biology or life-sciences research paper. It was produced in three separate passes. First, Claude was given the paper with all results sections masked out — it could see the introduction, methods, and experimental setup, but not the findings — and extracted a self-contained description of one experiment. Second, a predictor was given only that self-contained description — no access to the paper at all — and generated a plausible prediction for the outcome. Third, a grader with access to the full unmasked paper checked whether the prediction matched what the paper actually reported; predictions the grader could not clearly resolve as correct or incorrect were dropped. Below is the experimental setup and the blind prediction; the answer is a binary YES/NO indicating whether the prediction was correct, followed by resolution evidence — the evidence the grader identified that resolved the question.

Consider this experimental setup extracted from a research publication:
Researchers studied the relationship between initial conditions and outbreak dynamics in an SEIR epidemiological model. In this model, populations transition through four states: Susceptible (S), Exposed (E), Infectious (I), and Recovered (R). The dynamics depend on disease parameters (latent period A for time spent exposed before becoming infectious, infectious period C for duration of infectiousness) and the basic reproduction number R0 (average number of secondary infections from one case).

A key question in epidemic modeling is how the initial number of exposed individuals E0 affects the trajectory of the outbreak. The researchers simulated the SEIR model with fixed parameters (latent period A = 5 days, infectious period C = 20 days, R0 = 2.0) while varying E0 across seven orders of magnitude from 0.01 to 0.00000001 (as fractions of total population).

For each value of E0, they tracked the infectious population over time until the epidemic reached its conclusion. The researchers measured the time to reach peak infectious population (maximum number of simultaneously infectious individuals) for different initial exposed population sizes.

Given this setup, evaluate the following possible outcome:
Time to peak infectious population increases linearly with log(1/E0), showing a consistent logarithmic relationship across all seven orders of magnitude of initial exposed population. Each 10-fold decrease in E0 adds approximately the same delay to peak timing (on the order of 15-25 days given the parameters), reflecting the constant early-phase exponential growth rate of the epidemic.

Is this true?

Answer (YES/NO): NO